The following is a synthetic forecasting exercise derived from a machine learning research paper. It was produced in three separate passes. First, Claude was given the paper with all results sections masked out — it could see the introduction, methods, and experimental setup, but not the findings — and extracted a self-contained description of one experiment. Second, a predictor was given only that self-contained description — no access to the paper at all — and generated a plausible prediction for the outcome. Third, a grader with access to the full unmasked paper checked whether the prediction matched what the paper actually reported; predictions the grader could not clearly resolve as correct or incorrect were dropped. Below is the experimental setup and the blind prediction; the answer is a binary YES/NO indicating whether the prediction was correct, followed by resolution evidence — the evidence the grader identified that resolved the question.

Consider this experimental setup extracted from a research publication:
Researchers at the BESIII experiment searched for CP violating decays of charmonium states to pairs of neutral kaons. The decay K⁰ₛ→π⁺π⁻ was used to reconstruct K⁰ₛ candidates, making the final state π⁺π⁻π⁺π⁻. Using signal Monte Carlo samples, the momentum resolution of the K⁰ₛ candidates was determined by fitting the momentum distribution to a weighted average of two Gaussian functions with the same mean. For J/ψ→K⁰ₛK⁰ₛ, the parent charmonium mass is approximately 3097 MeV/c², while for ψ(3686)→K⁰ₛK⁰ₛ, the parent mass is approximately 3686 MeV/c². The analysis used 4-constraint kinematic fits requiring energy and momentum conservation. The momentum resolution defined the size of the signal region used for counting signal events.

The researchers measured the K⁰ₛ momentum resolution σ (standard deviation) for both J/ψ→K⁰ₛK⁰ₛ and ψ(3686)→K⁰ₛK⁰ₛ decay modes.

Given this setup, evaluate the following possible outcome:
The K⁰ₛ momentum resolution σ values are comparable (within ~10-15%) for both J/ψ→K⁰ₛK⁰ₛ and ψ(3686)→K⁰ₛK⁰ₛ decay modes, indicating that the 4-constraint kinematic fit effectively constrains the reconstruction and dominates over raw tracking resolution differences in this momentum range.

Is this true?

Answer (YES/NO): NO